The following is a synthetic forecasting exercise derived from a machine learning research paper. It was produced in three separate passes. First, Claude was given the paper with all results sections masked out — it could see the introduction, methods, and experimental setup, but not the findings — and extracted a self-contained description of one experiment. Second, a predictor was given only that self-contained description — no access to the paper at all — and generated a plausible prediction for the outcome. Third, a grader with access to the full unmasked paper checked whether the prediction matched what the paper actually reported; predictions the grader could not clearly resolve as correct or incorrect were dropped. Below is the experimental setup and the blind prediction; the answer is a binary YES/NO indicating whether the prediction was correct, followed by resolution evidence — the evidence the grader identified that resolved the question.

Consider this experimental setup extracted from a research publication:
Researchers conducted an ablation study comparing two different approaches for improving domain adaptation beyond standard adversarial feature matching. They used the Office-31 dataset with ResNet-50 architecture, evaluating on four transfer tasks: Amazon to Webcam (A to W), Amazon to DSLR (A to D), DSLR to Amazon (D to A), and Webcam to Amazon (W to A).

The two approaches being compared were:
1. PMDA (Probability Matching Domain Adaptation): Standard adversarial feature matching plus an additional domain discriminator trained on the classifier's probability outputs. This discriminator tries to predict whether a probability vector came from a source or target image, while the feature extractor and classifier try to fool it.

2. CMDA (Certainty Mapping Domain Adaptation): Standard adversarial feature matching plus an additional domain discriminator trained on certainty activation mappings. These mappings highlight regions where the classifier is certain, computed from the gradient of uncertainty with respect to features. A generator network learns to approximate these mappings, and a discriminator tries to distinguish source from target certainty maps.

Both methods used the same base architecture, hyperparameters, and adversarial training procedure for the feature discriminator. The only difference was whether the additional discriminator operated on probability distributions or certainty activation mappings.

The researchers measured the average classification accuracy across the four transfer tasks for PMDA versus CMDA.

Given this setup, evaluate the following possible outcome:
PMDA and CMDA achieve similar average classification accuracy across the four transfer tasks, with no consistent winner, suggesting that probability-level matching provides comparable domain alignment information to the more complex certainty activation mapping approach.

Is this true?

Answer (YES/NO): NO